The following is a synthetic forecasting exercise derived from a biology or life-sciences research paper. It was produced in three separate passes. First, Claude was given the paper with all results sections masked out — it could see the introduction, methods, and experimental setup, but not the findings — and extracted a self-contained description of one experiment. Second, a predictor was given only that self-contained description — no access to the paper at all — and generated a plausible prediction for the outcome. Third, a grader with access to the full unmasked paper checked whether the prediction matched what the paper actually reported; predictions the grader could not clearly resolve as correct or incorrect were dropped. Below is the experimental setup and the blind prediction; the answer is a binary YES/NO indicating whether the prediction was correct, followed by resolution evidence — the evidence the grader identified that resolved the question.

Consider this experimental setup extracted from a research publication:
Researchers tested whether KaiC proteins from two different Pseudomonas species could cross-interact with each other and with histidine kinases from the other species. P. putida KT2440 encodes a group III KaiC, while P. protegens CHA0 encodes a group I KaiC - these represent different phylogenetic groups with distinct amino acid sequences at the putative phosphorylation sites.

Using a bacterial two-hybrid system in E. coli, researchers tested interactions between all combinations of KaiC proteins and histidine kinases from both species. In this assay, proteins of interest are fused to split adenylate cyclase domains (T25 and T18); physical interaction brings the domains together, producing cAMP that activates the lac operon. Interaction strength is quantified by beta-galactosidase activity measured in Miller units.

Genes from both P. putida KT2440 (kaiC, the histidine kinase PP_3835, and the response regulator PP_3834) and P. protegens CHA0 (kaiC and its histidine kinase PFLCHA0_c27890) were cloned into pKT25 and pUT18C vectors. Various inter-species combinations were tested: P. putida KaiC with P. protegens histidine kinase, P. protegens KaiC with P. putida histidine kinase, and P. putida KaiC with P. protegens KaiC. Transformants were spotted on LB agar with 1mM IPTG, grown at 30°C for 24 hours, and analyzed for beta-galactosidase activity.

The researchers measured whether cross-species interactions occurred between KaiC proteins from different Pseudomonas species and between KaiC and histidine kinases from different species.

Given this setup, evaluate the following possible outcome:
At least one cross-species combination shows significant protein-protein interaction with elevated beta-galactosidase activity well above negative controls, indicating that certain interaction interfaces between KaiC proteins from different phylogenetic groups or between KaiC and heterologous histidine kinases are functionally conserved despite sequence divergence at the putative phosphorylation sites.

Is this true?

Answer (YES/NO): YES